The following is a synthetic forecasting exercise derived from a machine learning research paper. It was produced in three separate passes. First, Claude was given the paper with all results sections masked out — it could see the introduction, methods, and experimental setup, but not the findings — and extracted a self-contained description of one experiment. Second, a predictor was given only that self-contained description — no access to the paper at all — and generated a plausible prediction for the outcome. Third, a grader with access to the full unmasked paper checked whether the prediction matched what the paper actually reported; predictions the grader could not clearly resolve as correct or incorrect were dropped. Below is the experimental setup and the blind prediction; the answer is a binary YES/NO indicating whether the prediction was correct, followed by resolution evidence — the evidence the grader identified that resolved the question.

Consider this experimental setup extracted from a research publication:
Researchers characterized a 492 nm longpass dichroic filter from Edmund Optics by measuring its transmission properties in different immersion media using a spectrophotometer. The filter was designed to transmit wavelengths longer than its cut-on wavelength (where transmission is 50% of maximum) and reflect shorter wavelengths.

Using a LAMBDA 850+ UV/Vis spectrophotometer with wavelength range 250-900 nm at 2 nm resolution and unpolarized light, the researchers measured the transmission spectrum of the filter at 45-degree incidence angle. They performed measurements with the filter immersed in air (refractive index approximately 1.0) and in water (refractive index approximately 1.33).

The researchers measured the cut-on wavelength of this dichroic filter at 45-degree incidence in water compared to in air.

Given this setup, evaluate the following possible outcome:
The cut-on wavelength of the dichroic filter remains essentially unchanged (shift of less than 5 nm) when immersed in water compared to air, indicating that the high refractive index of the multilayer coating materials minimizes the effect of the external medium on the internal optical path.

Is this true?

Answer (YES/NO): NO